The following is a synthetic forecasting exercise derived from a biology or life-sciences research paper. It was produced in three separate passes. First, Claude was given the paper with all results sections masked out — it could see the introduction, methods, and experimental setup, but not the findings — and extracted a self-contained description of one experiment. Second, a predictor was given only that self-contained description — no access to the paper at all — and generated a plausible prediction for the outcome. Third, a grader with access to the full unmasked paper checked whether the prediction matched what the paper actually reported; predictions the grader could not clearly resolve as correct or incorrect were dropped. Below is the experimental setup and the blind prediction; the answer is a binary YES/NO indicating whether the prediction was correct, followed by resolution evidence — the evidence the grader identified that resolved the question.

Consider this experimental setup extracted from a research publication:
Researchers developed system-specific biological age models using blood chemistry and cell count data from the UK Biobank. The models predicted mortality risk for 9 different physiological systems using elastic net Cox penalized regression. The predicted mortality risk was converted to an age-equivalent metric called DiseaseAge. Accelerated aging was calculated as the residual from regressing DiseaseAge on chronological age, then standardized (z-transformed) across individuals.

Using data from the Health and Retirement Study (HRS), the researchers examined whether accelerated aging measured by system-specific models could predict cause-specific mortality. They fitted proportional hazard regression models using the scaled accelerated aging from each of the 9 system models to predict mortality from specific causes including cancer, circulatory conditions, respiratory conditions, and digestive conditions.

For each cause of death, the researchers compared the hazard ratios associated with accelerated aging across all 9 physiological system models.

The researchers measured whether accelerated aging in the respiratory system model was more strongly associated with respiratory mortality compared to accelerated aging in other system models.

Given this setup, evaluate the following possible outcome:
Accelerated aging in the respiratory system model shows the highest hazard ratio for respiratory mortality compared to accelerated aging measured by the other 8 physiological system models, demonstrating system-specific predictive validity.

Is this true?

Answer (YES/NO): YES